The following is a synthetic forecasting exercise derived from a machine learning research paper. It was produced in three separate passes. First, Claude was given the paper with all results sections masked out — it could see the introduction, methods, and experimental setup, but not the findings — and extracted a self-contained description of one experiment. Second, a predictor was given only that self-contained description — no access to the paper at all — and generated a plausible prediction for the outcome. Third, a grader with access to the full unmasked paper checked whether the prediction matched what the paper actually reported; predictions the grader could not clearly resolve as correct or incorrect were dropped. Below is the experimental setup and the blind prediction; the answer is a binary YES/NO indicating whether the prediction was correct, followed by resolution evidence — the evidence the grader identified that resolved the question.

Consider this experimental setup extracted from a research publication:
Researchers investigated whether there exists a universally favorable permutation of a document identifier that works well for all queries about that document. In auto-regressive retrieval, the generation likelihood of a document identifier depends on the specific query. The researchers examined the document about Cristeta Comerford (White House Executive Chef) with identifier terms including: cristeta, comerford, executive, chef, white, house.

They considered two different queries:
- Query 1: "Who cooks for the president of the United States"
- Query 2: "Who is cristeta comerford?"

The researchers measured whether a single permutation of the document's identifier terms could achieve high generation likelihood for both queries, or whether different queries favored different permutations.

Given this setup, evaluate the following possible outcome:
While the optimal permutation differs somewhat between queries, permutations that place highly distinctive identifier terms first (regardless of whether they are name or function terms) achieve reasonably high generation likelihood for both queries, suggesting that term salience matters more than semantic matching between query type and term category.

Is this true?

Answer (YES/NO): NO